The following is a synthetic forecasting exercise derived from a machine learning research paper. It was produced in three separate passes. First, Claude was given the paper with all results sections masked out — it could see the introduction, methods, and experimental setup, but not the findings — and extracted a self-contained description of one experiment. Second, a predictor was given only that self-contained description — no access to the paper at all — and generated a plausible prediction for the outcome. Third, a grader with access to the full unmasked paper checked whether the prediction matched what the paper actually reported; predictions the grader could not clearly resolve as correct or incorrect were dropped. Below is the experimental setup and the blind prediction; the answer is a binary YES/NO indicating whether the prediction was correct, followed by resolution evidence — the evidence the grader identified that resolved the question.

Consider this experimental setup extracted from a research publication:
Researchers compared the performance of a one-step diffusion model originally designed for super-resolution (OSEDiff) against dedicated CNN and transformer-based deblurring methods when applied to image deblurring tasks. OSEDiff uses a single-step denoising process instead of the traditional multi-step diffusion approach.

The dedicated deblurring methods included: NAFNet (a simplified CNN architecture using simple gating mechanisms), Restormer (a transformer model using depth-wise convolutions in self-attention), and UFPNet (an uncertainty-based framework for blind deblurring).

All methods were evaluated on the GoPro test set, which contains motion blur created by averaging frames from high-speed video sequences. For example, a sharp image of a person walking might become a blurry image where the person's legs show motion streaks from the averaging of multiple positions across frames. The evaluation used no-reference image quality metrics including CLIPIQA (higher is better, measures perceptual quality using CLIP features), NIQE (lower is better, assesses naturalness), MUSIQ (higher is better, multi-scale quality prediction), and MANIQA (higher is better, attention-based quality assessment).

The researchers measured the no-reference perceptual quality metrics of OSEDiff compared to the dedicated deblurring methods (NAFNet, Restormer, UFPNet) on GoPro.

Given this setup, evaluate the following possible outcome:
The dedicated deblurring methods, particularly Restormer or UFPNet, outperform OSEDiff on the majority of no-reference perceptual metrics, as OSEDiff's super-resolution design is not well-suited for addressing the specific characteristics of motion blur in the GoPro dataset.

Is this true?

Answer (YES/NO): YES